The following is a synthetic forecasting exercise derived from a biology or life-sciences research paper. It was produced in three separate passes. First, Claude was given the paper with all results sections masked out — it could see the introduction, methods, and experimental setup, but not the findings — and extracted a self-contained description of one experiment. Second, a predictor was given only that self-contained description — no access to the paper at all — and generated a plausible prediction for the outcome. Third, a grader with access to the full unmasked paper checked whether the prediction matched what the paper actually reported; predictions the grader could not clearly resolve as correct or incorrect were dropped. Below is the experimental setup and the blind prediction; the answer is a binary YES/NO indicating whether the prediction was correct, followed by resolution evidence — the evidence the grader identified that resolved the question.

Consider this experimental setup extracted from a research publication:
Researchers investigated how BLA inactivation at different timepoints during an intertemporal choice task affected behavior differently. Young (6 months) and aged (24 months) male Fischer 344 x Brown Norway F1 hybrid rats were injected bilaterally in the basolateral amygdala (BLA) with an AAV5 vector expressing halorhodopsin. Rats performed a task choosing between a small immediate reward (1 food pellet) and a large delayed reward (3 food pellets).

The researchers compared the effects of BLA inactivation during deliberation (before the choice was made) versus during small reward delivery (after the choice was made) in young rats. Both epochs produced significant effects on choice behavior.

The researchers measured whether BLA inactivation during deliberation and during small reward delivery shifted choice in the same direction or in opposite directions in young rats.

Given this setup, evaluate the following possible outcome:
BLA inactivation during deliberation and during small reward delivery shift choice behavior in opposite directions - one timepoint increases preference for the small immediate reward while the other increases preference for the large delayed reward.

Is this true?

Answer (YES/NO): YES